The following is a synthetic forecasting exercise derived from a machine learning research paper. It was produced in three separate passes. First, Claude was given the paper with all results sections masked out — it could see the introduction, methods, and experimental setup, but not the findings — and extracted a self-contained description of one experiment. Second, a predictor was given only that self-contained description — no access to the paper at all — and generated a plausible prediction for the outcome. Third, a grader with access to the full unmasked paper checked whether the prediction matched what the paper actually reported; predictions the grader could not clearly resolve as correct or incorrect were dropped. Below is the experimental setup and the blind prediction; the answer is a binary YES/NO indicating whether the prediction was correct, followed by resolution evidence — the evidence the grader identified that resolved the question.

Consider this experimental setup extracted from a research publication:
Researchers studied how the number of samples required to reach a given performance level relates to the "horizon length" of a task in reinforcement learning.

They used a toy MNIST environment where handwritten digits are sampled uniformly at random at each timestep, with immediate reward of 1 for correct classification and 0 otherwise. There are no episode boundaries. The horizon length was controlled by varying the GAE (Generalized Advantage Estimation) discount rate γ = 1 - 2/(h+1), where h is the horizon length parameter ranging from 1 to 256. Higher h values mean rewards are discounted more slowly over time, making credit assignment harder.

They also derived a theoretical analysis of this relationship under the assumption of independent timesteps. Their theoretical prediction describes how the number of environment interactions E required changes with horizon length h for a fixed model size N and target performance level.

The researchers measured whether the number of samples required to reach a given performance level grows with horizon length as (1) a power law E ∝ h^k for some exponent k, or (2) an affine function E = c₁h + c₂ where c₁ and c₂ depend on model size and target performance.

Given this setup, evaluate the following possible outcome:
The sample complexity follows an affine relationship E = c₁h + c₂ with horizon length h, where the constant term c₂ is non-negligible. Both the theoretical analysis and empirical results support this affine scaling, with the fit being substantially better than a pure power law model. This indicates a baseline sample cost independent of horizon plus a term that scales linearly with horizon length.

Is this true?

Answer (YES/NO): NO